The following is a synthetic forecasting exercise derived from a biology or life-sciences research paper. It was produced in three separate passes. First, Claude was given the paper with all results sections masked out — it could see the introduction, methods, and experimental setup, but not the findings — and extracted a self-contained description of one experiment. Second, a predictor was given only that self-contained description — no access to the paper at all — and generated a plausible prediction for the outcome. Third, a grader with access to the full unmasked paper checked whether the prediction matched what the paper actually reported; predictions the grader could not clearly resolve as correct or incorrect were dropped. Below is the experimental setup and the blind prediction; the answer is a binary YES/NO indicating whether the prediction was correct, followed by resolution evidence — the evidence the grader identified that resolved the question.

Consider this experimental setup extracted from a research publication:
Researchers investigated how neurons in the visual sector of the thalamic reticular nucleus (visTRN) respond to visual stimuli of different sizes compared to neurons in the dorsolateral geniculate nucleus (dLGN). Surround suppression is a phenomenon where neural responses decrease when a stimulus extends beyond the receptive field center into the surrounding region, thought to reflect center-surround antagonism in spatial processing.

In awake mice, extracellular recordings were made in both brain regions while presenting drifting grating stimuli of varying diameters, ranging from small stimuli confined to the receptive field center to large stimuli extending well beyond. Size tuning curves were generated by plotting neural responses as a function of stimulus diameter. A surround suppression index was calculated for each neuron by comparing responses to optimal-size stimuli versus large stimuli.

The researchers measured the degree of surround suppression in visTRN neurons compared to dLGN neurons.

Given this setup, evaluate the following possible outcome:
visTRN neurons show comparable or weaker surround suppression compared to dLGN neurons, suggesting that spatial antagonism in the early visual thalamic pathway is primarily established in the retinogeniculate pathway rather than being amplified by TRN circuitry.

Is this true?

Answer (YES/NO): YES